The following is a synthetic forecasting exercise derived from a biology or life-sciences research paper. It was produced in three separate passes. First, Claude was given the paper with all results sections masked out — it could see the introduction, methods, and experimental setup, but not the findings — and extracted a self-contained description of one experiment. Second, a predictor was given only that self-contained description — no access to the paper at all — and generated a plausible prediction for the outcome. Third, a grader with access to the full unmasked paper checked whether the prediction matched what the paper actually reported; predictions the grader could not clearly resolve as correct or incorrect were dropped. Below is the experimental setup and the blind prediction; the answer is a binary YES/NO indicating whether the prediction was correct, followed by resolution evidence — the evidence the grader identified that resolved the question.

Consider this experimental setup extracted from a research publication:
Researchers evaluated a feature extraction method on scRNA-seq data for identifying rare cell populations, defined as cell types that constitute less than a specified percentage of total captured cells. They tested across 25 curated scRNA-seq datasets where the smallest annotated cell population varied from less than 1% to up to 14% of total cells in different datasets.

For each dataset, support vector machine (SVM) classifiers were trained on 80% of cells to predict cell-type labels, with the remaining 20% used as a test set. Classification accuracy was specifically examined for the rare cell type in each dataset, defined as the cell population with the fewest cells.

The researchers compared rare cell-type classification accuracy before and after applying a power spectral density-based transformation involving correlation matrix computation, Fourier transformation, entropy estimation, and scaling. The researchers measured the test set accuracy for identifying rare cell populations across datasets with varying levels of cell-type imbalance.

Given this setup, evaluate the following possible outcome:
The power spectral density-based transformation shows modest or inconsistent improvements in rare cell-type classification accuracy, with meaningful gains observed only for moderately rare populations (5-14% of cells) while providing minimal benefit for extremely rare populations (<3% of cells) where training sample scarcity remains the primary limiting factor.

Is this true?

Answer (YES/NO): NO